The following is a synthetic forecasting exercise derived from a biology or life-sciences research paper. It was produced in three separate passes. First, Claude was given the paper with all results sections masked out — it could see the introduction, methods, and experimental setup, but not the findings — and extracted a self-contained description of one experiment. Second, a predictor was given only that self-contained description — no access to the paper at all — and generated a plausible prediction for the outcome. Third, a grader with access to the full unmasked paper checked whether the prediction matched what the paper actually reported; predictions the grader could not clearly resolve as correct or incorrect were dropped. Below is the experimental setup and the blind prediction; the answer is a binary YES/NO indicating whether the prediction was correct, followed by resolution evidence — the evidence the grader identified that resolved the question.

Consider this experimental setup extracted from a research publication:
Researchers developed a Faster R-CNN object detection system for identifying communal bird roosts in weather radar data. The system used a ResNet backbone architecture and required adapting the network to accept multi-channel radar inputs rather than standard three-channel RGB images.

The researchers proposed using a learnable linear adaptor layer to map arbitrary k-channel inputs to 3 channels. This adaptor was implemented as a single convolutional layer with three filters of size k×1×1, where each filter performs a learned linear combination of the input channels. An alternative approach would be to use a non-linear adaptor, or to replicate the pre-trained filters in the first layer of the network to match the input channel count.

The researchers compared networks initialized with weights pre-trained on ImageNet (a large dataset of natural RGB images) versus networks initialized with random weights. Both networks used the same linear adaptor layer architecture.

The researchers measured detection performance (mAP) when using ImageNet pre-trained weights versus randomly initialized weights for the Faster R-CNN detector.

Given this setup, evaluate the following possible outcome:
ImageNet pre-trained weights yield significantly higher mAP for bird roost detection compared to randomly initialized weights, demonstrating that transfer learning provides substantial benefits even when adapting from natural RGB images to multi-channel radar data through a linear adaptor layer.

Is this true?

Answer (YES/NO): YES